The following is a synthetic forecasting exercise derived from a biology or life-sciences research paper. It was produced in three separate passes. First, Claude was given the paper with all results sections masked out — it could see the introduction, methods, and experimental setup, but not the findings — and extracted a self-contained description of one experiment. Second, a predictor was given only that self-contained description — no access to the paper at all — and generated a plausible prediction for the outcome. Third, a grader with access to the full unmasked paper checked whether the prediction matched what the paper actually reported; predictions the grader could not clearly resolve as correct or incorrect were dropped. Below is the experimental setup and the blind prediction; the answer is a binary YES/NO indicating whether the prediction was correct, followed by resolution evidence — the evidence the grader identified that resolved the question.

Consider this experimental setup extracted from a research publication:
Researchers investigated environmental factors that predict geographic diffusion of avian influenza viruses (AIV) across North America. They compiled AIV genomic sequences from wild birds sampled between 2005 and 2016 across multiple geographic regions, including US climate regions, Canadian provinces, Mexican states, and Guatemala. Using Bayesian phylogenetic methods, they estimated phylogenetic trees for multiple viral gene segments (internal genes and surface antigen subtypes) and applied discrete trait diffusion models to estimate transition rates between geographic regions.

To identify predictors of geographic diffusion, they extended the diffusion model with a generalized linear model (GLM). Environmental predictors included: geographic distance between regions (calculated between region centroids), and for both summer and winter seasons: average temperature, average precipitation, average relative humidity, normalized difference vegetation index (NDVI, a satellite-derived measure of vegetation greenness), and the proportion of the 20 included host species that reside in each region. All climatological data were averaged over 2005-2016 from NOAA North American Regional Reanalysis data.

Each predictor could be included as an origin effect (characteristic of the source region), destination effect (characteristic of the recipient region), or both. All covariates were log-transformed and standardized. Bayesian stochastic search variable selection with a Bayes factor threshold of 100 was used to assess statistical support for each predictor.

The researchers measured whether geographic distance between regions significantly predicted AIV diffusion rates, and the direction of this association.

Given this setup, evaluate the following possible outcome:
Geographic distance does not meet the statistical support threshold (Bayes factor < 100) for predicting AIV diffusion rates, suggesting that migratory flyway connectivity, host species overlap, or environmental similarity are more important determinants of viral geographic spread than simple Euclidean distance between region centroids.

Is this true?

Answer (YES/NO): NO